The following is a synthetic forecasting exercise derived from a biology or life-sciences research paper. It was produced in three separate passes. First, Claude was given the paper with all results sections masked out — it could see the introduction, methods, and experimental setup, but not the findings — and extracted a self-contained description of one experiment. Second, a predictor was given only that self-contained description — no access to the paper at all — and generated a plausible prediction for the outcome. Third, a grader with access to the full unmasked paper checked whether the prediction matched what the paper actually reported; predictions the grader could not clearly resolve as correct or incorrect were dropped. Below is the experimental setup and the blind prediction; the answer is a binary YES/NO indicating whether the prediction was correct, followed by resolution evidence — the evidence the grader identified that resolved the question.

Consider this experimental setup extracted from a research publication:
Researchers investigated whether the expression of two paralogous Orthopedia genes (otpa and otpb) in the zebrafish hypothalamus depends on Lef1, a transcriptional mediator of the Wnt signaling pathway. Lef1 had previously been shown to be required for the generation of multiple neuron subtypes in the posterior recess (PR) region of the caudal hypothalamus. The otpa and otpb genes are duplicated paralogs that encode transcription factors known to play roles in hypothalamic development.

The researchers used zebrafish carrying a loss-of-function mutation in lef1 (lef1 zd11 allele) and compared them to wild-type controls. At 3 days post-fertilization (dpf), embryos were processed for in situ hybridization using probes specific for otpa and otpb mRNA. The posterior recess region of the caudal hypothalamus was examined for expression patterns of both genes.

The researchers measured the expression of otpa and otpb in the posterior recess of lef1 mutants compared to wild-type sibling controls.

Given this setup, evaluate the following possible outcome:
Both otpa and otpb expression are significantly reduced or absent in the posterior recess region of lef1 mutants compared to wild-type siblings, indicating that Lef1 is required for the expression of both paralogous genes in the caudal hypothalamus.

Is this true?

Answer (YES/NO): NO